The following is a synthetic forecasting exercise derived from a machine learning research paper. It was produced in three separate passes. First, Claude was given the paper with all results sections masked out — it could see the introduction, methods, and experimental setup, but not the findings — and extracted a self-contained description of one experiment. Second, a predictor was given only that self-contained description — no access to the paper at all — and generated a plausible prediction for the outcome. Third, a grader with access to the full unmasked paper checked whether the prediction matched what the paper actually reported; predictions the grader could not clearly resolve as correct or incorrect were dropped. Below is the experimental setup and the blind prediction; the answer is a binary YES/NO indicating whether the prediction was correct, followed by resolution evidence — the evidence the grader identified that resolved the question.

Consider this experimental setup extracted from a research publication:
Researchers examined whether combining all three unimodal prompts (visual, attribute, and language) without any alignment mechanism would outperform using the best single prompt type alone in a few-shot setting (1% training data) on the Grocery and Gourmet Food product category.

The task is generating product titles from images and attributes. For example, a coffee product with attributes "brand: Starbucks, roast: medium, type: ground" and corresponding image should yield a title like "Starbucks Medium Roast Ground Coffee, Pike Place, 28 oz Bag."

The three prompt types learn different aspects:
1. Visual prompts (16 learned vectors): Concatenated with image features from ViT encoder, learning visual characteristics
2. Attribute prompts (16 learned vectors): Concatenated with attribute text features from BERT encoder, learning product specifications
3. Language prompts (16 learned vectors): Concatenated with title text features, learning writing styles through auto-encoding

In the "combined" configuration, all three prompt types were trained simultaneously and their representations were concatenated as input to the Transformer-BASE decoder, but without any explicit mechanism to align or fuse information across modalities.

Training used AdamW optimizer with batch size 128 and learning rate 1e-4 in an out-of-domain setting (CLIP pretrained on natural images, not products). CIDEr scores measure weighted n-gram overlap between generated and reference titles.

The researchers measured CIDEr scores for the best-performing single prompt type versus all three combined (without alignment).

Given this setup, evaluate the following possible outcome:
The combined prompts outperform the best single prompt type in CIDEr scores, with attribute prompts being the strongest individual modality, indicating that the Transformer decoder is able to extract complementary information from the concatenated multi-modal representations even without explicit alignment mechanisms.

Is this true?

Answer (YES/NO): NO